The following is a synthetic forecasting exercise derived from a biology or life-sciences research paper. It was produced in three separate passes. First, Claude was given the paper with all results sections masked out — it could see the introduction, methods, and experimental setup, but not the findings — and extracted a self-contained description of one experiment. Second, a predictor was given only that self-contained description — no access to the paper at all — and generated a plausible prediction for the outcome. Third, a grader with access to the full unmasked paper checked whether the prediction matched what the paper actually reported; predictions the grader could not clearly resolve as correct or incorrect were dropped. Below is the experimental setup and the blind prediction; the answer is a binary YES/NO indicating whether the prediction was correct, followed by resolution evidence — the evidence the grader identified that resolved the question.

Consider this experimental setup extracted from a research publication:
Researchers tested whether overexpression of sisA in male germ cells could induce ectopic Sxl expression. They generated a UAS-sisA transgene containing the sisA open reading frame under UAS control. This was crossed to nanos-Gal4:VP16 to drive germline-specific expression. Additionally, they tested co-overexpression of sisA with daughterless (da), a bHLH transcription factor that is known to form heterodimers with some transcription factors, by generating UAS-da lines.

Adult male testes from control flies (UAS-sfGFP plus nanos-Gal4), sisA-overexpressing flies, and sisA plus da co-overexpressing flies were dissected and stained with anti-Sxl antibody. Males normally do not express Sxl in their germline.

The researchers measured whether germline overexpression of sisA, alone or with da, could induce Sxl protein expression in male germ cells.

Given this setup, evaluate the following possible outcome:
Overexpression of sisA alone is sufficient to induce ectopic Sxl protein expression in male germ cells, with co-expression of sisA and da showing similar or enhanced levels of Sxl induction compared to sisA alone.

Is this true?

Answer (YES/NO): NO